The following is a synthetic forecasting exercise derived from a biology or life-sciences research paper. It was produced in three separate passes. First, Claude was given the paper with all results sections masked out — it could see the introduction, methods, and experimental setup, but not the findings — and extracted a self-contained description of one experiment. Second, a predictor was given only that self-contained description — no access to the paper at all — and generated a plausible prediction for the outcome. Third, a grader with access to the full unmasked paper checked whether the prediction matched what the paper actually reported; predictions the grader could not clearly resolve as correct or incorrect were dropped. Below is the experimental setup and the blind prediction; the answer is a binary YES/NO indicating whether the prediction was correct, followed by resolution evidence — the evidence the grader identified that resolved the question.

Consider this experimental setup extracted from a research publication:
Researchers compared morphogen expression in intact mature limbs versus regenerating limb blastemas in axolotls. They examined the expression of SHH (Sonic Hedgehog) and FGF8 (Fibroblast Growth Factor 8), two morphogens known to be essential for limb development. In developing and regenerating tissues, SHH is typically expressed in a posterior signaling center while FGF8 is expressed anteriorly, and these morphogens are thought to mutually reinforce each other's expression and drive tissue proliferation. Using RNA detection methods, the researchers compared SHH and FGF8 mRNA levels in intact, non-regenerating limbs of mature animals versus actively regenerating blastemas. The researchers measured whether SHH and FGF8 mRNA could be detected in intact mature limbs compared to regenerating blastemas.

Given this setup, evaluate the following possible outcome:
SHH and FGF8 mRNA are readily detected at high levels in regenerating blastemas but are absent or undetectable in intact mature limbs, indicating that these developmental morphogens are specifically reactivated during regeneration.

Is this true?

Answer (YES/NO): YES